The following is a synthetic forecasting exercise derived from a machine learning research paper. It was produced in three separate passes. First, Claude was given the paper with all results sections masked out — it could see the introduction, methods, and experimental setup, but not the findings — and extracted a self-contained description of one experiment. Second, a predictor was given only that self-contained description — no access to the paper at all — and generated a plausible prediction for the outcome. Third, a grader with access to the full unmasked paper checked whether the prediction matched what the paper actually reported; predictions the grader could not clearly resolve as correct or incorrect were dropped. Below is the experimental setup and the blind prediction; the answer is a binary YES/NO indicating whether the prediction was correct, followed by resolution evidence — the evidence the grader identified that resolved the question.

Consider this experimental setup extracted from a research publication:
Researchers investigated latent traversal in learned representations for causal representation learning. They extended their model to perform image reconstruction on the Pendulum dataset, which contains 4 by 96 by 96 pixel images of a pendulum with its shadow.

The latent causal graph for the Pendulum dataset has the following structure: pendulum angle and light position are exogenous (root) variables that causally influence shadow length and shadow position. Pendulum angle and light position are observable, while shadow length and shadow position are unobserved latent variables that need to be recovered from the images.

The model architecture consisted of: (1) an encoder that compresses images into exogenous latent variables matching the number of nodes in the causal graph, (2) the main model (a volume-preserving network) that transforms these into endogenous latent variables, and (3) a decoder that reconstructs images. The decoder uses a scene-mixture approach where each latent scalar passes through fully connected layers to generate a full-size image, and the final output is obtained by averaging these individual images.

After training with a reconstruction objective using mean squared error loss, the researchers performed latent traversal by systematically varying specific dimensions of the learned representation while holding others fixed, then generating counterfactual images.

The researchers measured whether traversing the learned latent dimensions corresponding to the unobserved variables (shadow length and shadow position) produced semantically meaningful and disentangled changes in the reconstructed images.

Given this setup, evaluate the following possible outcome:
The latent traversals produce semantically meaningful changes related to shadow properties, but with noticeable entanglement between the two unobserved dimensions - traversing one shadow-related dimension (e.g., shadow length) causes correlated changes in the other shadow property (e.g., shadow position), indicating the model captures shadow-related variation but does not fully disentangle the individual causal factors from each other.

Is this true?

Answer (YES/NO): NO